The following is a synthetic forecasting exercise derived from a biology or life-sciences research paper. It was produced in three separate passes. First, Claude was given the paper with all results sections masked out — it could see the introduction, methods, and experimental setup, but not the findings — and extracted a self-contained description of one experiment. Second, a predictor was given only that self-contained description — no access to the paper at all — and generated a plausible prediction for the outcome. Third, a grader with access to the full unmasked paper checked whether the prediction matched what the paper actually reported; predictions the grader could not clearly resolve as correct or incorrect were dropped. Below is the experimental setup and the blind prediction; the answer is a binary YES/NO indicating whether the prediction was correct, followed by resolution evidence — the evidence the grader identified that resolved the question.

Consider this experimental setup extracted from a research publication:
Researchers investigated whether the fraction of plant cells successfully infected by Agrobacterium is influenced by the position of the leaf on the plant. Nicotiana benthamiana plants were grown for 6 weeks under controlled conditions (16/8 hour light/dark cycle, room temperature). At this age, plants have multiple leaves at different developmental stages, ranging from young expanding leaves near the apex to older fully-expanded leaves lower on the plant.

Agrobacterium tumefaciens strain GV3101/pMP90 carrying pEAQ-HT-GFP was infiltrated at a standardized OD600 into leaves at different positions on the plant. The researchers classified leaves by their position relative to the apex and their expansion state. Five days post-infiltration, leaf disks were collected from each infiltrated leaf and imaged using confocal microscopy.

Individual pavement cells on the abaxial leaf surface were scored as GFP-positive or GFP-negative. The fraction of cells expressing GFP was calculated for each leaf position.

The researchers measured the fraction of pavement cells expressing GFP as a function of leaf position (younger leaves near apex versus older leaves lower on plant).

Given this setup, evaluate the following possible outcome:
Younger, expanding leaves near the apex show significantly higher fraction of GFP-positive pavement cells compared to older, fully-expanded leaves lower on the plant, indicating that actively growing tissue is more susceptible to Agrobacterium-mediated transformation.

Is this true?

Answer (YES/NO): NO